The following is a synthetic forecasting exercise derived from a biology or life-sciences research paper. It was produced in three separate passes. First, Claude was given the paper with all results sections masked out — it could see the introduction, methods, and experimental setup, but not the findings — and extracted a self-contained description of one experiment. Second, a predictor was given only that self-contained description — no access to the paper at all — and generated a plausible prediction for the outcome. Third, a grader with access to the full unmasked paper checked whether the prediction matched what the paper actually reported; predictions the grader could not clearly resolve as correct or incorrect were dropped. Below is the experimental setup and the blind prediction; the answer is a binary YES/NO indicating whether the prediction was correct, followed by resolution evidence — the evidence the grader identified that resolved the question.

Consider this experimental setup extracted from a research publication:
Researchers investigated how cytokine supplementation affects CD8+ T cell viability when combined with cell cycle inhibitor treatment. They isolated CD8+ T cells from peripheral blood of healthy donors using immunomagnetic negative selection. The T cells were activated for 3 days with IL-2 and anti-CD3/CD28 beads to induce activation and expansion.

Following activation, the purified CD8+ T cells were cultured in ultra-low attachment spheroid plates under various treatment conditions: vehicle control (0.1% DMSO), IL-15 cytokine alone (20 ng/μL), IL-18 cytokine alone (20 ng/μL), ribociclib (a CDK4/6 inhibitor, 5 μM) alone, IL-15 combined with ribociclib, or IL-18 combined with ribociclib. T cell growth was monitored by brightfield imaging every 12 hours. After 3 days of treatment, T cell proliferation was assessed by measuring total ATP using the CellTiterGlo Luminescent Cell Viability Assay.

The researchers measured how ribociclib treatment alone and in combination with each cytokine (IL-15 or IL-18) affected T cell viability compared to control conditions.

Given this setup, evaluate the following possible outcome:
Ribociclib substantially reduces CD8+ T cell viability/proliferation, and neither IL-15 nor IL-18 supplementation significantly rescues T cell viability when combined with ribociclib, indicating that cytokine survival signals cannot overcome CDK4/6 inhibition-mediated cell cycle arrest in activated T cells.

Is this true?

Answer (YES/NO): NO